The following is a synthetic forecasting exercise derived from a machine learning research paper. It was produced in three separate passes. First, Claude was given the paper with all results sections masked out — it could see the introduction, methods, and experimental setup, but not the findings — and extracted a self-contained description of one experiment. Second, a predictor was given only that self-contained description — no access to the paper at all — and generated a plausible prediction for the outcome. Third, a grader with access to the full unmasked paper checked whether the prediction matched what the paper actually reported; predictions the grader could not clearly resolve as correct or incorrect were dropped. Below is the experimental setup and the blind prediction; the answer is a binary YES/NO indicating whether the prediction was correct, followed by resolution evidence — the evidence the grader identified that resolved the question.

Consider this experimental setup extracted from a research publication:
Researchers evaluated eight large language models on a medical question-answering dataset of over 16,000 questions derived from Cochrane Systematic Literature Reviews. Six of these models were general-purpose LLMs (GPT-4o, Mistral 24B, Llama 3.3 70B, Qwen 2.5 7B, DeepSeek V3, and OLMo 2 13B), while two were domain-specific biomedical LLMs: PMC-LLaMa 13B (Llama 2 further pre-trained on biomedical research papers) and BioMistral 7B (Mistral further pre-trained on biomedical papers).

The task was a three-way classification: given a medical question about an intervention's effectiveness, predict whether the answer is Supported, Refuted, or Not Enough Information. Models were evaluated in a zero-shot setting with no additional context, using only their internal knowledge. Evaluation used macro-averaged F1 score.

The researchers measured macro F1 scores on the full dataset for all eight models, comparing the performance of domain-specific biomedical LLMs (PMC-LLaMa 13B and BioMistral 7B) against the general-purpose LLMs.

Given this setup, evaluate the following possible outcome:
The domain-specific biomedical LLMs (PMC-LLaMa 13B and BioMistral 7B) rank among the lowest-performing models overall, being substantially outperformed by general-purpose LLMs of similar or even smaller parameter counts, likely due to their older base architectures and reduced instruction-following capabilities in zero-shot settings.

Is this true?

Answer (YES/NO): NO